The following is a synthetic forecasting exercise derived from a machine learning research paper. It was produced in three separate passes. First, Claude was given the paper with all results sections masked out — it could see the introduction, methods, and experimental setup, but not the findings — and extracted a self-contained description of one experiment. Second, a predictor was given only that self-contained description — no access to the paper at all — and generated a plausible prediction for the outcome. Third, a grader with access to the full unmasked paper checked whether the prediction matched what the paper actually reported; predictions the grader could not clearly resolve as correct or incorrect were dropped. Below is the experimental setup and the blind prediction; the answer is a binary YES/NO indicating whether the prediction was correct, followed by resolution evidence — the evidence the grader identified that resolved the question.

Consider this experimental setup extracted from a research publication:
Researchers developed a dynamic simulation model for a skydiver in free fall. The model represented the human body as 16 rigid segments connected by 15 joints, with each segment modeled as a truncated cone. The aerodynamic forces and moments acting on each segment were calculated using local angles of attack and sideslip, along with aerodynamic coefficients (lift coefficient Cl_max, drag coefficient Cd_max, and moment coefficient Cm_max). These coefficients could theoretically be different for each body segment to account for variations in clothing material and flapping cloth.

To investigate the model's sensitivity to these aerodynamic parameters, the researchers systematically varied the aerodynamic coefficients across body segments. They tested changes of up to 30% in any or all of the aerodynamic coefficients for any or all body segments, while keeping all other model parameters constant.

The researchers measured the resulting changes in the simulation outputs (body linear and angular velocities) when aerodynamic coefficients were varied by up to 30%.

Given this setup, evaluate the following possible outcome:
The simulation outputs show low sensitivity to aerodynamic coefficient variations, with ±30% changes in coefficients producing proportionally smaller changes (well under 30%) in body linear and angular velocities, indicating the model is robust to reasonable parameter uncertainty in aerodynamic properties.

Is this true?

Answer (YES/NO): YES